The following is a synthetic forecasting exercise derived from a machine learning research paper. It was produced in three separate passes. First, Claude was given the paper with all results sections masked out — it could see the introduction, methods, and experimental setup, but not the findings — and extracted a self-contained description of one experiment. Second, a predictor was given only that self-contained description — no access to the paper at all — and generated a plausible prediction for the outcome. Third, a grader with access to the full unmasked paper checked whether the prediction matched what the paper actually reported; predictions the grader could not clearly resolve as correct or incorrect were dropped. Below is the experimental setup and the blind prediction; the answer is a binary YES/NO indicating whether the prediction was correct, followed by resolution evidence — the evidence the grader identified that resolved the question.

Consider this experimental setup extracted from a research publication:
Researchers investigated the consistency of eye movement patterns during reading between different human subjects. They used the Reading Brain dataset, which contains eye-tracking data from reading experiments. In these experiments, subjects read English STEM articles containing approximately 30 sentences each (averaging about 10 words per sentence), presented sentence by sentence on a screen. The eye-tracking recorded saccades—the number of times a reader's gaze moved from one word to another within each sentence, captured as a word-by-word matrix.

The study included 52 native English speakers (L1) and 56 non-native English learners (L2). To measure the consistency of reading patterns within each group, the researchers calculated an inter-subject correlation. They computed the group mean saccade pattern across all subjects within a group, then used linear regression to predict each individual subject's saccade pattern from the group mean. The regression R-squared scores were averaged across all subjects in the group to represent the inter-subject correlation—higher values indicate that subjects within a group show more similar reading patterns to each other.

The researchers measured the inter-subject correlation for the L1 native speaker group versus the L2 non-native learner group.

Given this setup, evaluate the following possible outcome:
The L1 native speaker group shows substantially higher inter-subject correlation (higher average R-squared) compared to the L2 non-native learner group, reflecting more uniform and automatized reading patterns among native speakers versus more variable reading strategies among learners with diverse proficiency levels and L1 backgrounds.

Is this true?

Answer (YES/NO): NO